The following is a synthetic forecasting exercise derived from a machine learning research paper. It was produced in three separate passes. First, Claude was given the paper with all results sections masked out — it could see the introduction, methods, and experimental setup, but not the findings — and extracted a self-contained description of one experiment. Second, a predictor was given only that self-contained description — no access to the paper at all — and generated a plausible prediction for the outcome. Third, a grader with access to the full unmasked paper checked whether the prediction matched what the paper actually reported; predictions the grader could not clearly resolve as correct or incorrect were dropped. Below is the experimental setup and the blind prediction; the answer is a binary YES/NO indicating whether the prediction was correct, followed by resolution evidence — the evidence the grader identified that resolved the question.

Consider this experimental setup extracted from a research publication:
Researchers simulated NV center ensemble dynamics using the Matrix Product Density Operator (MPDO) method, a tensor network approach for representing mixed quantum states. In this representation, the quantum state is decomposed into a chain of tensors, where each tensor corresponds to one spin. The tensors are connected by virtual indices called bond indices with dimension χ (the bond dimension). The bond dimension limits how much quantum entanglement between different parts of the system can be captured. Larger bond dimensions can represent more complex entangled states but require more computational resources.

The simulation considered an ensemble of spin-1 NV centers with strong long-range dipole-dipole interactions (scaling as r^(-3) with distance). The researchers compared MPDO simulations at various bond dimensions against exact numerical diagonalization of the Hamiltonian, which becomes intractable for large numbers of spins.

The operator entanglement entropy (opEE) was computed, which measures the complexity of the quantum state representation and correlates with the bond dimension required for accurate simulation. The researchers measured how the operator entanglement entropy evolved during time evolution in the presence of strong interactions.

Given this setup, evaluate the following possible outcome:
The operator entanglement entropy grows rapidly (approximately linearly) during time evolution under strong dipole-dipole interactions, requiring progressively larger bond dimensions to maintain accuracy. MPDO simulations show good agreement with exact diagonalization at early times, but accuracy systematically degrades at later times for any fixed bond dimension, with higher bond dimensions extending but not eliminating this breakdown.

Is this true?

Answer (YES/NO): NO